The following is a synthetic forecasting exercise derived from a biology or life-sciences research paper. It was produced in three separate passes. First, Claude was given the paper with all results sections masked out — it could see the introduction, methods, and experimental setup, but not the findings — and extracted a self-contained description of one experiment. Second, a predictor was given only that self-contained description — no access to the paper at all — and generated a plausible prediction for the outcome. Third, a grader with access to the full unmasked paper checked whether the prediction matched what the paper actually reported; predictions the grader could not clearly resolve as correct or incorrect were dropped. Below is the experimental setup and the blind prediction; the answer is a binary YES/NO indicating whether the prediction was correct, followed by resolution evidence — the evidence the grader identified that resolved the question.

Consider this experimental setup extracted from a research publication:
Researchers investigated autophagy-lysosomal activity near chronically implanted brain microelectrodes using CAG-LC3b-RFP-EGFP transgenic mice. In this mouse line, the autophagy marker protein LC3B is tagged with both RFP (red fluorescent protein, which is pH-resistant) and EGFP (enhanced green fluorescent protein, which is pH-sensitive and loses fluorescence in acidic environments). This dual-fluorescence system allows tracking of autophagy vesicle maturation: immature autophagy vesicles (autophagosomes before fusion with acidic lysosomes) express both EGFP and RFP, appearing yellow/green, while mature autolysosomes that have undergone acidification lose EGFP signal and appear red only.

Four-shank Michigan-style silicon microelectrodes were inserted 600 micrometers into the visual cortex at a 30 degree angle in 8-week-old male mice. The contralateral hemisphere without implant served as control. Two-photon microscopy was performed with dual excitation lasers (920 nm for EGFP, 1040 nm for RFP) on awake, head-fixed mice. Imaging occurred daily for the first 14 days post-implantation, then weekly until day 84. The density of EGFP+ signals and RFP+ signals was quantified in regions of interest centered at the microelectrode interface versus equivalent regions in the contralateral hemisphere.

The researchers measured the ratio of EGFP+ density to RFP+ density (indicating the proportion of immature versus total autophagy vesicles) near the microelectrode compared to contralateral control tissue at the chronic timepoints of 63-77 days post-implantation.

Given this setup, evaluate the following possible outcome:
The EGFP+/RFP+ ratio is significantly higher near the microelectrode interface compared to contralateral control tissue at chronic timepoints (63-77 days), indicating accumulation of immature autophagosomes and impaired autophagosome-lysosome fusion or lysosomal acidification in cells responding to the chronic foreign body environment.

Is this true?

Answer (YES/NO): NO